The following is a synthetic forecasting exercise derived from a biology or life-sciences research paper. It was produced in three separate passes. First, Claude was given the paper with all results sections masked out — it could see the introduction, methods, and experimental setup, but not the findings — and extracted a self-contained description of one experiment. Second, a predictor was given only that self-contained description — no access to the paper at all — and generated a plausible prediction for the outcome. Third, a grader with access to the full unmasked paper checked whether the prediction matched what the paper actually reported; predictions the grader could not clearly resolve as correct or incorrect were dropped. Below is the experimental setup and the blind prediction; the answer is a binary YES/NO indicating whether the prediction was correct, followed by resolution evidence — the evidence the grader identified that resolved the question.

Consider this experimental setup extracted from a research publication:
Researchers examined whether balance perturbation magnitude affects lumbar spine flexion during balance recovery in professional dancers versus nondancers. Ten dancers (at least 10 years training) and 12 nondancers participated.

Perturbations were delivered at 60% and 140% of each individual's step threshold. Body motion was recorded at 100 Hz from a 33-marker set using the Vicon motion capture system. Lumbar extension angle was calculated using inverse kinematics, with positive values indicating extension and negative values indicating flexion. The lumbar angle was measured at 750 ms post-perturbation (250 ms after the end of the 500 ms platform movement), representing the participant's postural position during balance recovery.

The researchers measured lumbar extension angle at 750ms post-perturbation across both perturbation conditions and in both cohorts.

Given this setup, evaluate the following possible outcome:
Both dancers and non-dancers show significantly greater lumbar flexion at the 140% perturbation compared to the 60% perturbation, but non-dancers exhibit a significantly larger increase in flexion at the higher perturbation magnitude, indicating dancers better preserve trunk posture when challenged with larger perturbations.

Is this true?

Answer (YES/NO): NO